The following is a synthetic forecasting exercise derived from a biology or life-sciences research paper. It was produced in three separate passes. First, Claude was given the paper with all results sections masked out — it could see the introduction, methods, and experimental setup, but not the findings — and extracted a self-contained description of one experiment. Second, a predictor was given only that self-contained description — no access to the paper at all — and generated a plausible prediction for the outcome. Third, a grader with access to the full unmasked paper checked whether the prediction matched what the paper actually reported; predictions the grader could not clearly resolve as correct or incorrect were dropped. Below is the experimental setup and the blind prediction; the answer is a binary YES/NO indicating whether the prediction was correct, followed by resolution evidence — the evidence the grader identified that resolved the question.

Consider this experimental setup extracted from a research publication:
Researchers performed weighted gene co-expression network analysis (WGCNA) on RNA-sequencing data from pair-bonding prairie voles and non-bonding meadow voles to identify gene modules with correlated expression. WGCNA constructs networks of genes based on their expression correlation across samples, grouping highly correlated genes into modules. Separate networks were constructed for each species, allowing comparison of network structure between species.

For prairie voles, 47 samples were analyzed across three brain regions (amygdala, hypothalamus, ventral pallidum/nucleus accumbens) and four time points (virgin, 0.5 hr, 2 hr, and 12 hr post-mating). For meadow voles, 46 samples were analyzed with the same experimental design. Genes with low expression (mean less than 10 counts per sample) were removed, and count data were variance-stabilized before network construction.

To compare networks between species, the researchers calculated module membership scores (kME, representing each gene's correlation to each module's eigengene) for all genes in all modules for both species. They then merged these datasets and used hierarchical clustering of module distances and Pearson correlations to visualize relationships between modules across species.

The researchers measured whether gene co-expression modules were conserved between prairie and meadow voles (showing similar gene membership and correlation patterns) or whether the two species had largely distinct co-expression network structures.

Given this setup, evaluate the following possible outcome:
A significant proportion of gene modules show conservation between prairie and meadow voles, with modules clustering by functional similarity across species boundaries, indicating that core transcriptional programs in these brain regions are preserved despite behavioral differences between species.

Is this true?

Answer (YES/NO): YES